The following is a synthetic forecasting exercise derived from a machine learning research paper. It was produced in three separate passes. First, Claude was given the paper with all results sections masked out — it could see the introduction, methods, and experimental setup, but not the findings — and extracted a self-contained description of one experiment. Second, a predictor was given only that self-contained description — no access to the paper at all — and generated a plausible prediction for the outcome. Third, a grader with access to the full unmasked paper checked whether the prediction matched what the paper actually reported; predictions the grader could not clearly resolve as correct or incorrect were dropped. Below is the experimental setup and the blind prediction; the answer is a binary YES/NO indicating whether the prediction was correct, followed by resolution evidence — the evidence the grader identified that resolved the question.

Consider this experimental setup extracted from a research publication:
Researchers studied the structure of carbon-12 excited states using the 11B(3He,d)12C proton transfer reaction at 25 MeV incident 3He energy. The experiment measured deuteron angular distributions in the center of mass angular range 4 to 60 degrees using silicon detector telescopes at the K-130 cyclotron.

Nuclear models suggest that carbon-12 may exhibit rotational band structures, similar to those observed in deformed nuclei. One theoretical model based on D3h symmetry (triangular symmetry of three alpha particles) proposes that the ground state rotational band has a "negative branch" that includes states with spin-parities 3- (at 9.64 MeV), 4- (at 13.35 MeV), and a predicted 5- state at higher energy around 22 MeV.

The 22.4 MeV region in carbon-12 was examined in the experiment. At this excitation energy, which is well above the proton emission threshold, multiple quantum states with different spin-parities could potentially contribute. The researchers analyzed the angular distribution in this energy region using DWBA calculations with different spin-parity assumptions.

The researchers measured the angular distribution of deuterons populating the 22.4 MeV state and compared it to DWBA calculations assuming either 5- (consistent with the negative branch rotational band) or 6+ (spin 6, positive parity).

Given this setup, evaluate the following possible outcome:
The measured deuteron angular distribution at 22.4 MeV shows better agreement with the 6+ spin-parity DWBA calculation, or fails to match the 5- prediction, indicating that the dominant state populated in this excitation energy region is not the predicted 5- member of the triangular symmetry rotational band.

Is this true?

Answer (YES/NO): YES